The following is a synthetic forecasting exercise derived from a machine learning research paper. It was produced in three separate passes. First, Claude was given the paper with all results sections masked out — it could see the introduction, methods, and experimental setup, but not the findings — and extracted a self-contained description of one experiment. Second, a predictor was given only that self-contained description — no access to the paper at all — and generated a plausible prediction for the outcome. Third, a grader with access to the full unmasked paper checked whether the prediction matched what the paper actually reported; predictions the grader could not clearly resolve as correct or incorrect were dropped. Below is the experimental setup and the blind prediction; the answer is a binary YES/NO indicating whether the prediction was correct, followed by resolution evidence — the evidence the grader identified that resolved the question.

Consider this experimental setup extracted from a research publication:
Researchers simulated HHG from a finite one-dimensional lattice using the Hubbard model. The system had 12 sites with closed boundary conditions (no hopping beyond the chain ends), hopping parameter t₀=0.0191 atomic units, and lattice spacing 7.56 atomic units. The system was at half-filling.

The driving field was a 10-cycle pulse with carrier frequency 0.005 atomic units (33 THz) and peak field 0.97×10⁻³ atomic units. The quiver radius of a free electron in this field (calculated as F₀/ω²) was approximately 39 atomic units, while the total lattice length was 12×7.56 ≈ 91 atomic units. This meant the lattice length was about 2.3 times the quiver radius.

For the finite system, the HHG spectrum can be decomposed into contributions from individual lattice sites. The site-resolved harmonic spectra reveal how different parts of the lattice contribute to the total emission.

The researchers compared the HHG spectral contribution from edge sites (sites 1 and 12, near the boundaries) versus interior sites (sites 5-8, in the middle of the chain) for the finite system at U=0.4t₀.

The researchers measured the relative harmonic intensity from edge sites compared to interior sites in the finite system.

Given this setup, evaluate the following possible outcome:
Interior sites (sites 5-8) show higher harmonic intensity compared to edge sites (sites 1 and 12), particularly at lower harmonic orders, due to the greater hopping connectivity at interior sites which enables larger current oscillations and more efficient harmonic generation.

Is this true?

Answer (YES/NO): NO